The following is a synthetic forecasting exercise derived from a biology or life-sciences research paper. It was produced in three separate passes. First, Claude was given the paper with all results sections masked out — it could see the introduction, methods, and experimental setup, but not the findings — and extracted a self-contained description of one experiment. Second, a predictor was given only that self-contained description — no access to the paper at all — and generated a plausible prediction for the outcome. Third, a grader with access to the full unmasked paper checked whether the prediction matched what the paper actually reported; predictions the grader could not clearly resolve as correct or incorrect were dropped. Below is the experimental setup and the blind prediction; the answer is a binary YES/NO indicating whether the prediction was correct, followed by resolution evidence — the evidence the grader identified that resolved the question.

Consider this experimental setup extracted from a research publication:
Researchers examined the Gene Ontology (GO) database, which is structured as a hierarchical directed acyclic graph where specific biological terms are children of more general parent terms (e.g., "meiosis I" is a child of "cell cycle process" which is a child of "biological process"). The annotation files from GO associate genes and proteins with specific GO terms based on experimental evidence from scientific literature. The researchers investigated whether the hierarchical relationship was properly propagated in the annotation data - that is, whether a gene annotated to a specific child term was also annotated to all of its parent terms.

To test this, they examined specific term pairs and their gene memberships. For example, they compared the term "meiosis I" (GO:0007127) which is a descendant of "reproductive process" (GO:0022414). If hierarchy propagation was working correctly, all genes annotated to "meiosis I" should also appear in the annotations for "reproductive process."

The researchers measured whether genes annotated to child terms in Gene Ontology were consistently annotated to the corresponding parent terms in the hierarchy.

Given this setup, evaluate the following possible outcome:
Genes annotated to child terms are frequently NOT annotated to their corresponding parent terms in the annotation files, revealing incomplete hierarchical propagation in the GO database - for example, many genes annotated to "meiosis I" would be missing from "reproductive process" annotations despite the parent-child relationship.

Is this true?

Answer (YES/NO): YES